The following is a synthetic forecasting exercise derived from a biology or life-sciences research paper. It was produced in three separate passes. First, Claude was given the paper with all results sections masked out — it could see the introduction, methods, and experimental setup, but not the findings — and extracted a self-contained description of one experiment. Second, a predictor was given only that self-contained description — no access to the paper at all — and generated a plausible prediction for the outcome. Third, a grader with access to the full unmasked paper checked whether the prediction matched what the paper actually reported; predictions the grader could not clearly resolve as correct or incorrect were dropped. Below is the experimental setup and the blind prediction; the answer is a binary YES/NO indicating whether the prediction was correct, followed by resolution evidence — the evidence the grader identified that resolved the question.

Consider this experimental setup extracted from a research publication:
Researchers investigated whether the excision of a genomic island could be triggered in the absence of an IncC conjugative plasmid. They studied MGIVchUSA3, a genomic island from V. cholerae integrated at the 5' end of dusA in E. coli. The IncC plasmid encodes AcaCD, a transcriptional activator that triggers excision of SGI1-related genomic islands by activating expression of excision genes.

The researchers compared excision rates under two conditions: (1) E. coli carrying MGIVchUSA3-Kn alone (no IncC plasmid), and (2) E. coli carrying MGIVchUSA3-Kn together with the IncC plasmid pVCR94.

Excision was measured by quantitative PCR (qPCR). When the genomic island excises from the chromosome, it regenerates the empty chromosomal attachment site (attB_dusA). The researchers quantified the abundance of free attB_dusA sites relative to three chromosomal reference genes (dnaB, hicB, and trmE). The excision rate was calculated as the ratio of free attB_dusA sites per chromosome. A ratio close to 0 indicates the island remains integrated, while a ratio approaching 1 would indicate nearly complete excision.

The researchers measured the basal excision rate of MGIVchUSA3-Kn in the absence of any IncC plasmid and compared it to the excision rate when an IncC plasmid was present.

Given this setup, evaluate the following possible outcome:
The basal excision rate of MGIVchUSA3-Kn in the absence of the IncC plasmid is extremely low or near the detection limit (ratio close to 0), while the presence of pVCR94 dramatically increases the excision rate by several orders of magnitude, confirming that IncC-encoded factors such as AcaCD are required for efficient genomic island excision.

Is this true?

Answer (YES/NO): YES